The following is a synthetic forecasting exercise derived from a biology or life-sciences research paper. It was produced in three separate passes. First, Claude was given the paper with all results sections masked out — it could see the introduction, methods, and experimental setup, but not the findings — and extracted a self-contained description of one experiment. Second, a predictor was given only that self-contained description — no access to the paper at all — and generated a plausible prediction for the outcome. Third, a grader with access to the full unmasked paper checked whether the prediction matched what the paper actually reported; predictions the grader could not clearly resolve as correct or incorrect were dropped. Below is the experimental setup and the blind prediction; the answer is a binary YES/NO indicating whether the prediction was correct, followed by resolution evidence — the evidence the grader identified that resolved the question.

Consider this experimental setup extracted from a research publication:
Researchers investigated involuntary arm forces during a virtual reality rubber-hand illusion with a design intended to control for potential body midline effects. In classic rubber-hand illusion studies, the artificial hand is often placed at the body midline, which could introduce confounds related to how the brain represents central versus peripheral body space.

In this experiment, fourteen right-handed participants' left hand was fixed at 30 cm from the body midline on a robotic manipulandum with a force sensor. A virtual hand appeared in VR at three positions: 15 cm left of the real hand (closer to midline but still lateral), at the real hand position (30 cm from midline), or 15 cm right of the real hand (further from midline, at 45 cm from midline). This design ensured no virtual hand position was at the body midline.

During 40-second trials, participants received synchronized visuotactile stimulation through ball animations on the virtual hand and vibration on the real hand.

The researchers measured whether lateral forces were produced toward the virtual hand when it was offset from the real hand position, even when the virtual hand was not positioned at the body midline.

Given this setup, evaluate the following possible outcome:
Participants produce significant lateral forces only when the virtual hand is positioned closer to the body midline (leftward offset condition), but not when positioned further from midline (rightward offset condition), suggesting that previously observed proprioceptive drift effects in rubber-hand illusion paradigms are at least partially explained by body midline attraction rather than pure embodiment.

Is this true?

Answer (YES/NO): NO